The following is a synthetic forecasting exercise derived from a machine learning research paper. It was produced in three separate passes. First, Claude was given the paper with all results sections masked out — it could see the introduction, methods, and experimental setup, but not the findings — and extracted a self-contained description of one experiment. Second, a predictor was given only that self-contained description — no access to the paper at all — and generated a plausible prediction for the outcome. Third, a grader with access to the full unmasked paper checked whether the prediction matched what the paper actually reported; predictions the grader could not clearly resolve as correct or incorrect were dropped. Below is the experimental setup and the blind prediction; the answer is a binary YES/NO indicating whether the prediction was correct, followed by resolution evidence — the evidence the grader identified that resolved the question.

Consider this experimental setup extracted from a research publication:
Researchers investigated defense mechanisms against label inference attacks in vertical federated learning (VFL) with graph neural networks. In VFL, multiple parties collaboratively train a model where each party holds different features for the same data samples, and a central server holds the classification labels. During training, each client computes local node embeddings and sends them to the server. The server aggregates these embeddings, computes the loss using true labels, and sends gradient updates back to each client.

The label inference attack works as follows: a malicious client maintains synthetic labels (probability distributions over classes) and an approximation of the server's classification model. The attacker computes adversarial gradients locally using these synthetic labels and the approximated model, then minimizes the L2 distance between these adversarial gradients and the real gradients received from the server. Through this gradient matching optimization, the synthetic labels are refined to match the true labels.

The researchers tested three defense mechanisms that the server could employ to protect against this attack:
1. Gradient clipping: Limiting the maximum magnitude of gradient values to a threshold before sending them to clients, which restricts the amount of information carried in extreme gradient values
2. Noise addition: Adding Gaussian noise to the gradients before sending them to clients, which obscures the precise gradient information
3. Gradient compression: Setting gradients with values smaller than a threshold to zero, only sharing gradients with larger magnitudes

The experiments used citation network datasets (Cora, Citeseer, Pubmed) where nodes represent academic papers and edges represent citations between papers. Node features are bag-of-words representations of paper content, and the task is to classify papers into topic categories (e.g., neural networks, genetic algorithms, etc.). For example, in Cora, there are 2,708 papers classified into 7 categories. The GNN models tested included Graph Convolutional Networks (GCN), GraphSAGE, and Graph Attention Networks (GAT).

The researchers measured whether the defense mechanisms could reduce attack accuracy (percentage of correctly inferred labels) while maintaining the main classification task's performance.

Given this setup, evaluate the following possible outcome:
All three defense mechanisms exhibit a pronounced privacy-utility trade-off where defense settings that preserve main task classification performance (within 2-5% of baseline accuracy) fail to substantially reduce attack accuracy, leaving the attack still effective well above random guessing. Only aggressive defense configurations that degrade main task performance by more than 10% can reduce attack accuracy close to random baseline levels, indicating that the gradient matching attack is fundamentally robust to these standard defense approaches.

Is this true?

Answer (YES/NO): NO